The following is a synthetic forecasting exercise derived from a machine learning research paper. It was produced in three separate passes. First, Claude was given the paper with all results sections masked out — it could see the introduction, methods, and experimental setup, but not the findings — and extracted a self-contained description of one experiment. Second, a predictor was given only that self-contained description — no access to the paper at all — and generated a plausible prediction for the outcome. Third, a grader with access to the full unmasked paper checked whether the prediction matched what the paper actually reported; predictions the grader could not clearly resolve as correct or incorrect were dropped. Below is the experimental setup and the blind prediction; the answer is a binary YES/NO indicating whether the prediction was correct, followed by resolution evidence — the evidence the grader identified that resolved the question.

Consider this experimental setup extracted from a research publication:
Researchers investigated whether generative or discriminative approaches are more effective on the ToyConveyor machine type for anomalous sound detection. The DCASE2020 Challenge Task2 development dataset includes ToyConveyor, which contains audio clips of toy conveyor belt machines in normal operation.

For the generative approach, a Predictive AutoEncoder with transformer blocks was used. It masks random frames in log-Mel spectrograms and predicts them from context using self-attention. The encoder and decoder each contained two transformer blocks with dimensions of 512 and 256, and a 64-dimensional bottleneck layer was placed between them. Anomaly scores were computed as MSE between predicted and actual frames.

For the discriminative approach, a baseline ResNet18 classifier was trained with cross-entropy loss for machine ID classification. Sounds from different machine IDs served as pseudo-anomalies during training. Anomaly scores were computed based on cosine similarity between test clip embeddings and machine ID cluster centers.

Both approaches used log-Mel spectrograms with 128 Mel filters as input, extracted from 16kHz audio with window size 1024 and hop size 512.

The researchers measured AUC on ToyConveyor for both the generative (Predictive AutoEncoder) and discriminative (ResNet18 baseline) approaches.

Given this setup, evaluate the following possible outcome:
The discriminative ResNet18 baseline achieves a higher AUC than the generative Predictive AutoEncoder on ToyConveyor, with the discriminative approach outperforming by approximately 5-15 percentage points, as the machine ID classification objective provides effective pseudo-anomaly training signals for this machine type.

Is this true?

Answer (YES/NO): NO